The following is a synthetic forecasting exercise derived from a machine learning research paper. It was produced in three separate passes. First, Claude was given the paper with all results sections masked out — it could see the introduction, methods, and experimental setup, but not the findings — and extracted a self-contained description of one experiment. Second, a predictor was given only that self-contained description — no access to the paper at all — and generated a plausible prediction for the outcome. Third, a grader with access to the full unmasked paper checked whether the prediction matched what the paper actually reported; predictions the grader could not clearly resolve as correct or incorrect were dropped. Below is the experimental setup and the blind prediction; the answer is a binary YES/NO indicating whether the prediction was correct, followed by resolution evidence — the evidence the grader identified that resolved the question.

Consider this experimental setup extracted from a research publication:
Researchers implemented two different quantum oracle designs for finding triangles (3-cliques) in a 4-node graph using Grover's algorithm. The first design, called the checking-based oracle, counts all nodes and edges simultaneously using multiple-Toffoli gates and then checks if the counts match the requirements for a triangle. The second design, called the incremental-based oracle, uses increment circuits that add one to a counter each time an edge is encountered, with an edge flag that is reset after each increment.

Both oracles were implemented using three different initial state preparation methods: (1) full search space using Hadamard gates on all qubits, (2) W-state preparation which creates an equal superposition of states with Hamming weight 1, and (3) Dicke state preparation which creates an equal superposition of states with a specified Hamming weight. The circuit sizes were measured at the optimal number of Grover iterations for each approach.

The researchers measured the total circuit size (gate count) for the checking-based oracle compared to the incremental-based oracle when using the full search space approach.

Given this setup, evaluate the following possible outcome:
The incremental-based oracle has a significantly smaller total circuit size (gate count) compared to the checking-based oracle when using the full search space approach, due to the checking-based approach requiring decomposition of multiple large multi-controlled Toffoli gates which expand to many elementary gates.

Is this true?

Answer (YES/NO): NO